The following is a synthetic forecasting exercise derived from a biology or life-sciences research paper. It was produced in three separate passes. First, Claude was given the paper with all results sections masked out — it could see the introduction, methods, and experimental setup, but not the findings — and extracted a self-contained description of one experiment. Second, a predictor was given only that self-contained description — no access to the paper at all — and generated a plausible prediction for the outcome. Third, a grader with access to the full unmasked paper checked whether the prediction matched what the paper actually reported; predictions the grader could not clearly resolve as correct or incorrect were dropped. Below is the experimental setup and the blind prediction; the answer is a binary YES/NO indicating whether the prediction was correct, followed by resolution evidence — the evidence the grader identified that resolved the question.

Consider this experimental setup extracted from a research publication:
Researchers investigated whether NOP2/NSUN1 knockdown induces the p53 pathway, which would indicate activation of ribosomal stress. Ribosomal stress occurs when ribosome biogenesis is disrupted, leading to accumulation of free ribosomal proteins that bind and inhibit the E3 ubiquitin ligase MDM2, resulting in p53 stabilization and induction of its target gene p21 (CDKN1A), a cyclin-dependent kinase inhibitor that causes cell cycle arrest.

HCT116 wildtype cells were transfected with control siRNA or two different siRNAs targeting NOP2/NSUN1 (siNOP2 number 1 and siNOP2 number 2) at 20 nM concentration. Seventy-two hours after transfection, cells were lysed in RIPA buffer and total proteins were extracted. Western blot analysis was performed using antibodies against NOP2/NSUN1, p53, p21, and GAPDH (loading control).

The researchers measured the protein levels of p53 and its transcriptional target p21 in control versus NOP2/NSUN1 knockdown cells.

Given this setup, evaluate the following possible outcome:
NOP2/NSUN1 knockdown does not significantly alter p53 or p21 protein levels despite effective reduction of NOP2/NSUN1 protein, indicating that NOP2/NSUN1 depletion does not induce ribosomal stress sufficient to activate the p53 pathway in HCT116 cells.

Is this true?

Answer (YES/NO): NO